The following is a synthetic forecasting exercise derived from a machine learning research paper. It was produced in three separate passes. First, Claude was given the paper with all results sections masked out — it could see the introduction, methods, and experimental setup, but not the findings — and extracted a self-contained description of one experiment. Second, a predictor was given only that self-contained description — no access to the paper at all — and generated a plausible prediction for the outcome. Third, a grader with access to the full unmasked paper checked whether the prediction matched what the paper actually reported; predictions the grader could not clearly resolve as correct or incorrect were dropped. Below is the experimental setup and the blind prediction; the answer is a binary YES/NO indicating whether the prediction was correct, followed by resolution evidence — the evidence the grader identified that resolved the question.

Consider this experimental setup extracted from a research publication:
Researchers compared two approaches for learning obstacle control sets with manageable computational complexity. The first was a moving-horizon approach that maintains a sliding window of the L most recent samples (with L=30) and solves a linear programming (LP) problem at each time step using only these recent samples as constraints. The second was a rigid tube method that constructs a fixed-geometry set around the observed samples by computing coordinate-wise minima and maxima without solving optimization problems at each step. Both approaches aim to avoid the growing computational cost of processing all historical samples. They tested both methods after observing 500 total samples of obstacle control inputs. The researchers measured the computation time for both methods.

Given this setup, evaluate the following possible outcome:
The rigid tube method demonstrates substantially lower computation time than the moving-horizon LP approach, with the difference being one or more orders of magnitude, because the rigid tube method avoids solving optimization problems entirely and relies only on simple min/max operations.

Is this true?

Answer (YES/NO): YES